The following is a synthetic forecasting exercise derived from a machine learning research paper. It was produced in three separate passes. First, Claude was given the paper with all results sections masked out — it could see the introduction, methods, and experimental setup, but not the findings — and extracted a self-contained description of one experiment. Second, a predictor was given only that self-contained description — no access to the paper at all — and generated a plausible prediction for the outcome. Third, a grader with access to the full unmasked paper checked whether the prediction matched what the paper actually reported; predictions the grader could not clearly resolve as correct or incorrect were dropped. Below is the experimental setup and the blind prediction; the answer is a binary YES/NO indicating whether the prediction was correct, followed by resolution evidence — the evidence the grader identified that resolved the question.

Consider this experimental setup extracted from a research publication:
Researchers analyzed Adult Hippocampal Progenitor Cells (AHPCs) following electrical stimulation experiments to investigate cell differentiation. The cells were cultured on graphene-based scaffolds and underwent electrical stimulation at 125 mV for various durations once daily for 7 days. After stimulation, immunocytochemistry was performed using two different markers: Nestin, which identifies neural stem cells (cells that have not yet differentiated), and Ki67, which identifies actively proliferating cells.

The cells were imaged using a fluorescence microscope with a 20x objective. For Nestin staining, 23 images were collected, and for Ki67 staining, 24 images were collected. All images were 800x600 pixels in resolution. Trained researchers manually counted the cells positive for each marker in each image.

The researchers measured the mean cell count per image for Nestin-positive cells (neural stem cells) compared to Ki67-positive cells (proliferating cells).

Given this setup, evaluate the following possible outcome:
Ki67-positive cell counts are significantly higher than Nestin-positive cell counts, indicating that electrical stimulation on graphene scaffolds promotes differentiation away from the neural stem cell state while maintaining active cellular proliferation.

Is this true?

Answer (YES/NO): NO